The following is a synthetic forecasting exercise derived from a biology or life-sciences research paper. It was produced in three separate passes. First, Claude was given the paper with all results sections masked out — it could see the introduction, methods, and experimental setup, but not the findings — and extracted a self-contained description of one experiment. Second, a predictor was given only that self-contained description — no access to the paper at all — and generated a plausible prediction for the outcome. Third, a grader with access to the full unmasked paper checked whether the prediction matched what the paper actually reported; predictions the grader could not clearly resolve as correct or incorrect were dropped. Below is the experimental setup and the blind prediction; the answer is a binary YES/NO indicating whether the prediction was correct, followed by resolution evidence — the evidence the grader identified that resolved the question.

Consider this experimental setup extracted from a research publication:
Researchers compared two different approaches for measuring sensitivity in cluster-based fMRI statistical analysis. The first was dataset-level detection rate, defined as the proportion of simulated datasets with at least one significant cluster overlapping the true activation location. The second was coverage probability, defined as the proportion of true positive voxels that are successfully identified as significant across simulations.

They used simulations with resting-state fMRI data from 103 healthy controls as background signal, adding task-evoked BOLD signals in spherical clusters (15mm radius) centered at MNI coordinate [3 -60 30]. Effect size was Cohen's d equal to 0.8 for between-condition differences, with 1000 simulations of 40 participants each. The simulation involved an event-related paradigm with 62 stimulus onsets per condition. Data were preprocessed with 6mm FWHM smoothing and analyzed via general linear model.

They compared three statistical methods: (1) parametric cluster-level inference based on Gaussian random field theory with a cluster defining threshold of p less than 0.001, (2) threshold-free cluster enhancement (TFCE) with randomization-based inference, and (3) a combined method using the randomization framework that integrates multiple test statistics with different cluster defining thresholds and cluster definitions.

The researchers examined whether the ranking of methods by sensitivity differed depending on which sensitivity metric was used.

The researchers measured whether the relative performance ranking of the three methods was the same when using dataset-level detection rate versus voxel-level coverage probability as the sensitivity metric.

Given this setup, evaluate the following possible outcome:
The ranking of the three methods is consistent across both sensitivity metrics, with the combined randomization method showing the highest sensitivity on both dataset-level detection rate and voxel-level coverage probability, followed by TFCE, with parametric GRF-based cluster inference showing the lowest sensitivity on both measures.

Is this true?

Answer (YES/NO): NO